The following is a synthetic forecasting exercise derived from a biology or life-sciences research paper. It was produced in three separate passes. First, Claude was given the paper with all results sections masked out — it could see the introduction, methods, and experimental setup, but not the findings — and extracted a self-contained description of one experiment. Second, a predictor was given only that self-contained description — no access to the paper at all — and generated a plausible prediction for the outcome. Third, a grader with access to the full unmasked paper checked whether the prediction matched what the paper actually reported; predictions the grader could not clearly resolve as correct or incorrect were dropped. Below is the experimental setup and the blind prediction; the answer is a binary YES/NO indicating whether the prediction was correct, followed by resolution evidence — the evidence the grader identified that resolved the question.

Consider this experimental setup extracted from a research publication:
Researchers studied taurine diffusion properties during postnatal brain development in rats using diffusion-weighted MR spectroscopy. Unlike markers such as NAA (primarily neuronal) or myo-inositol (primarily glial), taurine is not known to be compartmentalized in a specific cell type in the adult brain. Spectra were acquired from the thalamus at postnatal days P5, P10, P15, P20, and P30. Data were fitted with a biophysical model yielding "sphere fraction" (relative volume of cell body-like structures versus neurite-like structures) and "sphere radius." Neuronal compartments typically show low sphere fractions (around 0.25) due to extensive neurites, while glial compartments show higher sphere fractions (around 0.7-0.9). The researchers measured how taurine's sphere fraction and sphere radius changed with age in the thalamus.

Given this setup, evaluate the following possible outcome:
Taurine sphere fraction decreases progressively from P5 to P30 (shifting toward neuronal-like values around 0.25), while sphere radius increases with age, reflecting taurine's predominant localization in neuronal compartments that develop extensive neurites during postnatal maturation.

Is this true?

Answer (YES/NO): NO